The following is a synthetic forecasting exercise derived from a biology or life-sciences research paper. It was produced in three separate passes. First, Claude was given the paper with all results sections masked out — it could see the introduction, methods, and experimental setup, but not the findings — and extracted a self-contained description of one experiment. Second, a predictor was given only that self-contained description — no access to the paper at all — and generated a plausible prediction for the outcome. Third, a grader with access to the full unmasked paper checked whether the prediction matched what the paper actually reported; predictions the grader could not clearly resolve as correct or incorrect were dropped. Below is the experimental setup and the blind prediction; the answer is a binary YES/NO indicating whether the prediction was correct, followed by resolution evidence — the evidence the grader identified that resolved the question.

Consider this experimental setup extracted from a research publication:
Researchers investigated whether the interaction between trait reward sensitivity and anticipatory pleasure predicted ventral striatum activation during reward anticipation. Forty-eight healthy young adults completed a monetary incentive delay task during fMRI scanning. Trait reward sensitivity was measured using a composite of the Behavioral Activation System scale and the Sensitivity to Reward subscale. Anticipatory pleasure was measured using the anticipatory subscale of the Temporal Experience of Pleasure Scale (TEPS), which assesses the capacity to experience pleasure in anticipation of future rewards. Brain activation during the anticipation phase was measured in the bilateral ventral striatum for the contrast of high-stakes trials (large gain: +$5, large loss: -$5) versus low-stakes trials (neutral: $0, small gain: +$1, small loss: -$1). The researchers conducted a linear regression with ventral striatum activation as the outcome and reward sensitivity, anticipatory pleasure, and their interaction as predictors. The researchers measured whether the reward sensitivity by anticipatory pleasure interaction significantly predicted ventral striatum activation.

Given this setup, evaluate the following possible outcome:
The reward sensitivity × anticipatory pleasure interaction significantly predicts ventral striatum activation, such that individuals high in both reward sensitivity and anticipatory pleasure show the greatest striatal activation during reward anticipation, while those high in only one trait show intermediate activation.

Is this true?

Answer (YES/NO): NO